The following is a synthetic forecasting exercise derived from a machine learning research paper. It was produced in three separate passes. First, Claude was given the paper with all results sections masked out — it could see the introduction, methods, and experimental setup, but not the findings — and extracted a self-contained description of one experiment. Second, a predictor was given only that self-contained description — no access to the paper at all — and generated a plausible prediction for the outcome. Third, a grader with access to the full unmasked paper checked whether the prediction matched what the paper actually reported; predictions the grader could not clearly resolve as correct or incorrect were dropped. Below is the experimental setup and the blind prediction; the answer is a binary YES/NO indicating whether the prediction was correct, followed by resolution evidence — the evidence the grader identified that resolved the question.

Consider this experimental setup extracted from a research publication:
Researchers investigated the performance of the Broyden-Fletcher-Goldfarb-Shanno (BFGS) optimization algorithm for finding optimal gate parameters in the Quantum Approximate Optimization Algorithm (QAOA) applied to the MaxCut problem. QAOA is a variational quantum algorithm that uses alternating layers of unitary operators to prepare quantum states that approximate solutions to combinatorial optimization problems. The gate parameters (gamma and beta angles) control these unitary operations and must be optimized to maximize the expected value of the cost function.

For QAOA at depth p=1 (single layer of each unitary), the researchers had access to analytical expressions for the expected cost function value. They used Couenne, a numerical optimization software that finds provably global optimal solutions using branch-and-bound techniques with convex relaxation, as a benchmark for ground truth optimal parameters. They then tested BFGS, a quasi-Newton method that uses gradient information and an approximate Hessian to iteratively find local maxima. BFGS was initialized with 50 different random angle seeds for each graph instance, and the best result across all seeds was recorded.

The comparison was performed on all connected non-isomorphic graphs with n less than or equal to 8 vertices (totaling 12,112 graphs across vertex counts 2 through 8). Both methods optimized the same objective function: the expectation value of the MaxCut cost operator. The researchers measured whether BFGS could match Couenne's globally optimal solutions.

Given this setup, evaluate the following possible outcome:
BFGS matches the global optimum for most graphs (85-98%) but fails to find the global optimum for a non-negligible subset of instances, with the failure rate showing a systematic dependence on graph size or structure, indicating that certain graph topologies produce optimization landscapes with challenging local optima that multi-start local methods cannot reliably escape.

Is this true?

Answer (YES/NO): NO